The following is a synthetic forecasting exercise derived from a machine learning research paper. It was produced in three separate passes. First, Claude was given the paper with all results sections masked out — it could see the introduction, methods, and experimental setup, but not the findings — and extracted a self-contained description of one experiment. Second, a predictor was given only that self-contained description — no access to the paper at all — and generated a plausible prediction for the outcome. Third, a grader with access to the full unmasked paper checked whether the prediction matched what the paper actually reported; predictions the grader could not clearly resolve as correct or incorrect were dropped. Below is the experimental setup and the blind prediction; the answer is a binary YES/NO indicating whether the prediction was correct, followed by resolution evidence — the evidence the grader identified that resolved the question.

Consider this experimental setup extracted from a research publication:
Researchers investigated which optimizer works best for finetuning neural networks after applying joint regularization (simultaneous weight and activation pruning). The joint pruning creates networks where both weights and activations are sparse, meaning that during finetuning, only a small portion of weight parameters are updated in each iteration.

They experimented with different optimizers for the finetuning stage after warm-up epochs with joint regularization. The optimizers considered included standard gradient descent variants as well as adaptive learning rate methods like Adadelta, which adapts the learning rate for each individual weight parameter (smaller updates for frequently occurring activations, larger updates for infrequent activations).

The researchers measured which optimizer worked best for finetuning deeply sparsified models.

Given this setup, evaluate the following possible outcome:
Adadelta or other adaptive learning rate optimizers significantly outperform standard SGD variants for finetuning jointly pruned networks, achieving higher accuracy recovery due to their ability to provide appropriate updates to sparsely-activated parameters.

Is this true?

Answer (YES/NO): YES